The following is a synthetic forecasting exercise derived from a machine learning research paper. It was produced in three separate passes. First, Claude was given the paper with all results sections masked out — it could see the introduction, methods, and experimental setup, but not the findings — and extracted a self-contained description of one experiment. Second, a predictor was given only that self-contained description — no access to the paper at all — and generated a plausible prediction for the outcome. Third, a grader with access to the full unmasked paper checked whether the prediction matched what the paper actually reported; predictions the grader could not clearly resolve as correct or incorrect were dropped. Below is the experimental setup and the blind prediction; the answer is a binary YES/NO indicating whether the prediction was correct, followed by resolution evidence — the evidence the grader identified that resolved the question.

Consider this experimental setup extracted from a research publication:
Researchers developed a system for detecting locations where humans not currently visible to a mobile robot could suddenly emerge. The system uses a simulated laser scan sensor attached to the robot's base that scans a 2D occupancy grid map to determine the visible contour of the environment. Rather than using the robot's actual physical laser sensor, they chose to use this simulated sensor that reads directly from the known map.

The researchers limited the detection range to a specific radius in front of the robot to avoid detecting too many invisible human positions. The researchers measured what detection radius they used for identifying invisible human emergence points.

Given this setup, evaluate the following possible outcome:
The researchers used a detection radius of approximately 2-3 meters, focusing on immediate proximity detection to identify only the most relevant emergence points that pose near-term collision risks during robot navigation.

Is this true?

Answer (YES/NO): NO